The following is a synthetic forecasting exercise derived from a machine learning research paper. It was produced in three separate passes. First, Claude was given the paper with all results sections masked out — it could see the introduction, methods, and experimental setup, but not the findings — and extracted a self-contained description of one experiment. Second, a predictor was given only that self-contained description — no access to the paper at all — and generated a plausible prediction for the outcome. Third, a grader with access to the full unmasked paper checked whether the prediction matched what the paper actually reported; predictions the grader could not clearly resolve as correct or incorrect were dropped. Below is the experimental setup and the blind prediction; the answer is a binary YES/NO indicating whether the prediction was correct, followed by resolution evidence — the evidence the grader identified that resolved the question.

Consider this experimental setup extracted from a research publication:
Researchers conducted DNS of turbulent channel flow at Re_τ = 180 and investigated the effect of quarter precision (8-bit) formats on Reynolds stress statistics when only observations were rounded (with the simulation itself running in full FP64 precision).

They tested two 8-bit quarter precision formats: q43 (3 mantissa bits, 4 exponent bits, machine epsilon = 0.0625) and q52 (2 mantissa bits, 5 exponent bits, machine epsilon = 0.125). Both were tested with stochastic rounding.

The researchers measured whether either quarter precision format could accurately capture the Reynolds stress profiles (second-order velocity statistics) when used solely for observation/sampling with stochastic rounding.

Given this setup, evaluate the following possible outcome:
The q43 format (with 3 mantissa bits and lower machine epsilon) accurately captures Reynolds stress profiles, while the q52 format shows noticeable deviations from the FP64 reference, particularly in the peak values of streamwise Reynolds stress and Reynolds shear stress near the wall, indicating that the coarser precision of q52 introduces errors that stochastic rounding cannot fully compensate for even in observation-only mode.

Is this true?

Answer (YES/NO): NO